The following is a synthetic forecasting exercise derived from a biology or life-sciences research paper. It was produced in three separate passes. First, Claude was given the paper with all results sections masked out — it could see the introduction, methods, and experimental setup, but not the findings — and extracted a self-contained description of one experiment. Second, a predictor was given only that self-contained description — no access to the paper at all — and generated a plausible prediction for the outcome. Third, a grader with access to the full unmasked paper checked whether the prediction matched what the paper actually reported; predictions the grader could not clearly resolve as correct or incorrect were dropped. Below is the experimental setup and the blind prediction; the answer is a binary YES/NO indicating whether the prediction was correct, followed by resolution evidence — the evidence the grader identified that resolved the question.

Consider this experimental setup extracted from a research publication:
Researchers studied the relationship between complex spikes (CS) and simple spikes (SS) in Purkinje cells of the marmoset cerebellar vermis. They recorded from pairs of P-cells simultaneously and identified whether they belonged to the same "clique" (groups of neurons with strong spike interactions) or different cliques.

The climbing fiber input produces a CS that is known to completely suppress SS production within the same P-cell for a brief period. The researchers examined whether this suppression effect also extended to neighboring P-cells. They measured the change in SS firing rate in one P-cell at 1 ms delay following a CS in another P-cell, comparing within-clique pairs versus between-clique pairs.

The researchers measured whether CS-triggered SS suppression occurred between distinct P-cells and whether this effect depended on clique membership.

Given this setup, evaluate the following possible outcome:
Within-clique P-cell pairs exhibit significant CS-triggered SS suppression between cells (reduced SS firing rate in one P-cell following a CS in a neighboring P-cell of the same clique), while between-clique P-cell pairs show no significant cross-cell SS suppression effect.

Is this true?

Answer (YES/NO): YES